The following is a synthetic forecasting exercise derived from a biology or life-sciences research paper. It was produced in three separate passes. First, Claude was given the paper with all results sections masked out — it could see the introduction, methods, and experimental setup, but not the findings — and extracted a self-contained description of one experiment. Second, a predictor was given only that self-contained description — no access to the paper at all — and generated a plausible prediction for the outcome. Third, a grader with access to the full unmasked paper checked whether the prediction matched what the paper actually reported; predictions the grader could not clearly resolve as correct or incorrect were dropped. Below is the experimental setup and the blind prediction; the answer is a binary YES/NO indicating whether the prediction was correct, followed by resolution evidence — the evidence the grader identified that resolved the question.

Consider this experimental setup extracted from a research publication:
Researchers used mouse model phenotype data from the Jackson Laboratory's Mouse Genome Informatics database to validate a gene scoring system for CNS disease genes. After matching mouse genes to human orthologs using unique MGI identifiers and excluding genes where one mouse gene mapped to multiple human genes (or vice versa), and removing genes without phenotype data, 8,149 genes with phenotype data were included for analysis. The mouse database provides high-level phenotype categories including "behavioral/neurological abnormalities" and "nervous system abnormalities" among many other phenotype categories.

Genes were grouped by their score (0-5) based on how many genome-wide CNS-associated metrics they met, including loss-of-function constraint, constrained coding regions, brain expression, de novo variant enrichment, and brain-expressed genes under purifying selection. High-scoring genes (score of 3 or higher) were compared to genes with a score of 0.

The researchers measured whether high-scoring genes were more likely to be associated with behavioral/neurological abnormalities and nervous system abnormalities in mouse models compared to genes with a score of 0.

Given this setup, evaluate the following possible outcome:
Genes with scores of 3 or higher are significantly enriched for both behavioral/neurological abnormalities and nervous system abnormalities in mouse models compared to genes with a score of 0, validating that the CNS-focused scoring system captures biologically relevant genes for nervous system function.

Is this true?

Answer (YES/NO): YES